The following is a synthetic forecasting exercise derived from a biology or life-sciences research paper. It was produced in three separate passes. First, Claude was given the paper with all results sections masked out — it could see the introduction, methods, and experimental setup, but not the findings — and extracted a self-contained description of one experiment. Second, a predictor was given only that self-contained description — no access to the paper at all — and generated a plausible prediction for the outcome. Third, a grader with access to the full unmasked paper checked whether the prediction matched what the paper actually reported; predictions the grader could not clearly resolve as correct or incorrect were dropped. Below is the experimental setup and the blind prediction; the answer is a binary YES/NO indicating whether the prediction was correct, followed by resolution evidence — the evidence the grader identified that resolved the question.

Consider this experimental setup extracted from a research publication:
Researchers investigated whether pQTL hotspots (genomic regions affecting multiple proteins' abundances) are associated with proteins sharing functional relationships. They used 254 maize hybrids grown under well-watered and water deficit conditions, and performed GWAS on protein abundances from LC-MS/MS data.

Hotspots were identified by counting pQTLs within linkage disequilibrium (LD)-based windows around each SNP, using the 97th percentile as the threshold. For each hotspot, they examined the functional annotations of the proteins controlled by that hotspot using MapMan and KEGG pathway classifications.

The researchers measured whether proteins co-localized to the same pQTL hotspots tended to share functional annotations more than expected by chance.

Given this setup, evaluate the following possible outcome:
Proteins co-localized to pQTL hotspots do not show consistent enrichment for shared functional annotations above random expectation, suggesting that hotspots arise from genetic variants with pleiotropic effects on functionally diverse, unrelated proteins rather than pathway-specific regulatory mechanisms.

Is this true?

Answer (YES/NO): NO